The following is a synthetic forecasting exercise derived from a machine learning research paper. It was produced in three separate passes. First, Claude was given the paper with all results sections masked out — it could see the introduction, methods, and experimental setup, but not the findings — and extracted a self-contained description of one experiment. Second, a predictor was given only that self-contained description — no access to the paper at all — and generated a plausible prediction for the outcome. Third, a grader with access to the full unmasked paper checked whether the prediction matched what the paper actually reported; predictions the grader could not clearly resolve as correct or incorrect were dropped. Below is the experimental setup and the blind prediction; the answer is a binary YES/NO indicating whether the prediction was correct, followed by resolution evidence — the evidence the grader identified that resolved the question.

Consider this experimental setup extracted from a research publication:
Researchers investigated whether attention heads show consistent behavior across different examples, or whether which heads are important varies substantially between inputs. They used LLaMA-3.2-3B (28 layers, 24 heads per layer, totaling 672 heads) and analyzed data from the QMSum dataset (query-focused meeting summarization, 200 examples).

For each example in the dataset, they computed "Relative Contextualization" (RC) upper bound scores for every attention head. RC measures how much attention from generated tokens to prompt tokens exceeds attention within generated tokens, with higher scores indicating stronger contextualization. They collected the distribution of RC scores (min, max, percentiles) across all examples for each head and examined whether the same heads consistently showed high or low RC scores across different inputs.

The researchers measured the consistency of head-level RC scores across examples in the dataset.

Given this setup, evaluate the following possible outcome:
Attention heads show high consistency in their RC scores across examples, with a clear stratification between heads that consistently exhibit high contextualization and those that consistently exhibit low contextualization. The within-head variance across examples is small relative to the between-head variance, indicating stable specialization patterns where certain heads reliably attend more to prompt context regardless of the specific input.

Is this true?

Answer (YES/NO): YES